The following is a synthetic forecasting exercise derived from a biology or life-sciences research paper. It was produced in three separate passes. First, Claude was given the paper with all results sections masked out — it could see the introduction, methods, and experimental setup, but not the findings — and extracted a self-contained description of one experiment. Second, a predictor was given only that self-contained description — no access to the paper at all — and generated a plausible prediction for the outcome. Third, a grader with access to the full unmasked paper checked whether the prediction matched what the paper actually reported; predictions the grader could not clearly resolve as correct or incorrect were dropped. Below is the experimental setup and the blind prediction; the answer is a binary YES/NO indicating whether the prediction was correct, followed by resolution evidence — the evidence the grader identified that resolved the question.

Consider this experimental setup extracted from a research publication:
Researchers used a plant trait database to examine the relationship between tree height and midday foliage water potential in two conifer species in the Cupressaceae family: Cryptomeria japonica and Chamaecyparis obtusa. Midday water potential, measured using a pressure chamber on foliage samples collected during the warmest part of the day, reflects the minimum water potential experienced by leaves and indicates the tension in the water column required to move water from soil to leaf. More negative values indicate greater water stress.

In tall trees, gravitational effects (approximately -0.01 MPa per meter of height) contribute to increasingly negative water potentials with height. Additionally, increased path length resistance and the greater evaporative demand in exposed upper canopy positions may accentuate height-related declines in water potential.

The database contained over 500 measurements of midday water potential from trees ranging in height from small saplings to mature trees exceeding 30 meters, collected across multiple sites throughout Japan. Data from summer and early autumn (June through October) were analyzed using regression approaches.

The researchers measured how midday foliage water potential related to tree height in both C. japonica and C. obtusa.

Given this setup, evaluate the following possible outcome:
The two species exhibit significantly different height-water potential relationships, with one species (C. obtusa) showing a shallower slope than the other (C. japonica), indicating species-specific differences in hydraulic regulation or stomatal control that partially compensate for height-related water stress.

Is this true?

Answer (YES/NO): NO